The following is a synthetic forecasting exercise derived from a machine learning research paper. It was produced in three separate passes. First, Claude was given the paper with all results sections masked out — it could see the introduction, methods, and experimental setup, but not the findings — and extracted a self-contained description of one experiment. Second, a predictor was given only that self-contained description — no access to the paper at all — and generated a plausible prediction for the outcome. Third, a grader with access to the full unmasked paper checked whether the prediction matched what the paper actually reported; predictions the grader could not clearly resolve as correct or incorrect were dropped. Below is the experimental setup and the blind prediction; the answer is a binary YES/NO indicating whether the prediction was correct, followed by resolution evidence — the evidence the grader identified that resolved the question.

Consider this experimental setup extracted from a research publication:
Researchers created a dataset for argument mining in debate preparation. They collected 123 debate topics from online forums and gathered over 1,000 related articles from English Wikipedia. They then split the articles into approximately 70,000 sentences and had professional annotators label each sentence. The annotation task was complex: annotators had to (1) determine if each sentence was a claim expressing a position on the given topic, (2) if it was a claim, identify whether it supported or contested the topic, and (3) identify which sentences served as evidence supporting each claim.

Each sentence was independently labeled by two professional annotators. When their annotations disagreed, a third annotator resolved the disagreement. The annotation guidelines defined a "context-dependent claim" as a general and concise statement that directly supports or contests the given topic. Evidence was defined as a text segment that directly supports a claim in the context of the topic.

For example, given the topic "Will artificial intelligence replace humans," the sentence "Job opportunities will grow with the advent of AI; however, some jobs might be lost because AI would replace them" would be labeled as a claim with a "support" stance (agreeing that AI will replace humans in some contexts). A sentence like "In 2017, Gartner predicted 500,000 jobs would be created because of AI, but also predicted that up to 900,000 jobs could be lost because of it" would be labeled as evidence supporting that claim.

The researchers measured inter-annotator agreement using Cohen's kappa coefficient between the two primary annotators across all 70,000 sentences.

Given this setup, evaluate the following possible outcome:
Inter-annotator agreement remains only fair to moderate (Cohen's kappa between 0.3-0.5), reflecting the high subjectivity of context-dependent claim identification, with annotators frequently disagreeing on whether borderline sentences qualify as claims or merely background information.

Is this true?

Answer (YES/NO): YES